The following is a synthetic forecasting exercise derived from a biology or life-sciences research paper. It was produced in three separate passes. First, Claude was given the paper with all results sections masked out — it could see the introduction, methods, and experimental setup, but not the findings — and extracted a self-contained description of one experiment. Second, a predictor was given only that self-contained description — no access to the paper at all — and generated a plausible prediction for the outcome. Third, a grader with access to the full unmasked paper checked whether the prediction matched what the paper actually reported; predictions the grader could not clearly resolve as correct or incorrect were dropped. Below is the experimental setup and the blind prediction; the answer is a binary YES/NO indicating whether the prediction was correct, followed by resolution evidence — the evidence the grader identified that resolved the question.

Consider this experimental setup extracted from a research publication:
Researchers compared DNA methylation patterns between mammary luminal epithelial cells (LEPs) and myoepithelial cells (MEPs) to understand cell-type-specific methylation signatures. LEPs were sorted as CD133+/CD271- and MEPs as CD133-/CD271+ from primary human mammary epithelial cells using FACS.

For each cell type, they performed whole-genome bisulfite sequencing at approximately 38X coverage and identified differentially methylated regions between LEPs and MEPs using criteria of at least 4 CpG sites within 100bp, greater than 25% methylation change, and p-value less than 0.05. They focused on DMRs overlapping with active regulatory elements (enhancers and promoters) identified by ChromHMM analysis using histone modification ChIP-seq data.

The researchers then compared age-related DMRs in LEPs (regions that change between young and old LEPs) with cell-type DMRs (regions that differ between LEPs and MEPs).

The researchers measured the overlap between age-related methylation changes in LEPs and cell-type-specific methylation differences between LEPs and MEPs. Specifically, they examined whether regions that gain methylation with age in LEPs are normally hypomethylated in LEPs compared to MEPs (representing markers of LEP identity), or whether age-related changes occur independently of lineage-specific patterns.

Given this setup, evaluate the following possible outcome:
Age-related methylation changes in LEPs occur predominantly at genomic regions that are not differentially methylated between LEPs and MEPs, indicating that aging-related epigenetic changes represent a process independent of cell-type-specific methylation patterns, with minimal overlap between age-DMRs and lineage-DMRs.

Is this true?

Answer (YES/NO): NO